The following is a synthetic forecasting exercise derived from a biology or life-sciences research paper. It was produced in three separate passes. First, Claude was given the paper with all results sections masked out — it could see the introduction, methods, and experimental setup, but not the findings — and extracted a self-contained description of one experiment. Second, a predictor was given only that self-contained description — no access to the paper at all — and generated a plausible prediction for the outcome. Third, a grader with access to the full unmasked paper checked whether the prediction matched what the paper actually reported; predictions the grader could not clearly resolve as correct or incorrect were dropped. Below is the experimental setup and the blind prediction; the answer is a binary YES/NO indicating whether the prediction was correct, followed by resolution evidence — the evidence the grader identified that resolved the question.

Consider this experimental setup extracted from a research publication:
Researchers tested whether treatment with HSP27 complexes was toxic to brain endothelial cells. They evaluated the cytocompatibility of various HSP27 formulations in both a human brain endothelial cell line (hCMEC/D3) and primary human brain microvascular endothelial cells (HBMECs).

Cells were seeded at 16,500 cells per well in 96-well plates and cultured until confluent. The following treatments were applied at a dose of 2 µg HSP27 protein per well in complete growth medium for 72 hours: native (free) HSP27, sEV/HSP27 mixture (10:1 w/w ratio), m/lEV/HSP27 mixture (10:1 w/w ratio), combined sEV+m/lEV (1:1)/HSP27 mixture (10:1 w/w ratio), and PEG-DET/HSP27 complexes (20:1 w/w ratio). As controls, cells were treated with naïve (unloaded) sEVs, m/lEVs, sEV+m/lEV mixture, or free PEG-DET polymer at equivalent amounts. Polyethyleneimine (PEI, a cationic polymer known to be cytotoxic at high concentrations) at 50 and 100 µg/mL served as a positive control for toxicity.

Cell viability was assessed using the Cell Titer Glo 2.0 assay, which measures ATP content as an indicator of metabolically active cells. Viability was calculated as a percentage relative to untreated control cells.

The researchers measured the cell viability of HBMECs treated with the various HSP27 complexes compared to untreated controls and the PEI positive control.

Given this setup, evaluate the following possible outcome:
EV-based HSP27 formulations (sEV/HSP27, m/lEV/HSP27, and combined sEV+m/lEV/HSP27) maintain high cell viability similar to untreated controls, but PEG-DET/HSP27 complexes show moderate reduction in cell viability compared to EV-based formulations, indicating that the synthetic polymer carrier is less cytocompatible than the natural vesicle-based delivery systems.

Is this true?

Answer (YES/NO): NO